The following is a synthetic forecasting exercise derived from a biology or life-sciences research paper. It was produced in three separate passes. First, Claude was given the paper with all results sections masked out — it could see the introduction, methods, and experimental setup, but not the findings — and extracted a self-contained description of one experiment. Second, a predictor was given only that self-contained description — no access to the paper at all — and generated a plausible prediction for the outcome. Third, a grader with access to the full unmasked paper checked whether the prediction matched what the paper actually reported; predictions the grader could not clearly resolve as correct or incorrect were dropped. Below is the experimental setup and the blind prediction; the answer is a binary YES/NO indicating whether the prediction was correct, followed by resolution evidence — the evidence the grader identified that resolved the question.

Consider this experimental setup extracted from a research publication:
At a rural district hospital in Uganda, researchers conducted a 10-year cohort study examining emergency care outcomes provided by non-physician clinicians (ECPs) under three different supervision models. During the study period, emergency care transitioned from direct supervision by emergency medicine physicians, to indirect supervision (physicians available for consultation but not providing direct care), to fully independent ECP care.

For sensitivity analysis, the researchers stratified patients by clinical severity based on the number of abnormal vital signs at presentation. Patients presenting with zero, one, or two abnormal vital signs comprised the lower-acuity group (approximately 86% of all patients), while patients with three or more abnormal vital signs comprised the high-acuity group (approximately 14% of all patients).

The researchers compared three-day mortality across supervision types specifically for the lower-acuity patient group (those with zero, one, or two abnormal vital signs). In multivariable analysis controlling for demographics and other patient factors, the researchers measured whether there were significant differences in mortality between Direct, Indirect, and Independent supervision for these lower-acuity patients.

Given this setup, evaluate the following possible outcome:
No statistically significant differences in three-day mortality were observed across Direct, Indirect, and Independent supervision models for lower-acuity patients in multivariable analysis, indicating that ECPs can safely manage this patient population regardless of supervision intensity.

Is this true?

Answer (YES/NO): YES